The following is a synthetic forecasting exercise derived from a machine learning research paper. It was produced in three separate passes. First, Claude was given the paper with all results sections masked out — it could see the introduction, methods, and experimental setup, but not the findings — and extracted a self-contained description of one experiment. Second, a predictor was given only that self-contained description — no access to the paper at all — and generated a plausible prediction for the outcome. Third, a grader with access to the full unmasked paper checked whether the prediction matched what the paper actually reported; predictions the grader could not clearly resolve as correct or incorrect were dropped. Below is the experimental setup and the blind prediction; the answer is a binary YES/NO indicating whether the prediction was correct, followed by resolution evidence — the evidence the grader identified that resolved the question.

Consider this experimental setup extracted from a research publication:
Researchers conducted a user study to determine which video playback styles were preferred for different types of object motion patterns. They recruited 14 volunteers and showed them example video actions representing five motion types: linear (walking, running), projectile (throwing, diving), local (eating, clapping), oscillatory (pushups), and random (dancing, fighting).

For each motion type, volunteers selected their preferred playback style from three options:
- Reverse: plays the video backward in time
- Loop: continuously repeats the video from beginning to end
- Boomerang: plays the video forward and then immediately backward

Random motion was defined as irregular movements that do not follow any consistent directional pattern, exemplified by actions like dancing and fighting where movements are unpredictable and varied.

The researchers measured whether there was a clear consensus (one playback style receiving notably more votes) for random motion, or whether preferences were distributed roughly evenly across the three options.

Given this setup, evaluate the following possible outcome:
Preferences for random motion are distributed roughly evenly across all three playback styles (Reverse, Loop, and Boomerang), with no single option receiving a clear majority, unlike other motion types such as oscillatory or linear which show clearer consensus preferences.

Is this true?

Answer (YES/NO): YES